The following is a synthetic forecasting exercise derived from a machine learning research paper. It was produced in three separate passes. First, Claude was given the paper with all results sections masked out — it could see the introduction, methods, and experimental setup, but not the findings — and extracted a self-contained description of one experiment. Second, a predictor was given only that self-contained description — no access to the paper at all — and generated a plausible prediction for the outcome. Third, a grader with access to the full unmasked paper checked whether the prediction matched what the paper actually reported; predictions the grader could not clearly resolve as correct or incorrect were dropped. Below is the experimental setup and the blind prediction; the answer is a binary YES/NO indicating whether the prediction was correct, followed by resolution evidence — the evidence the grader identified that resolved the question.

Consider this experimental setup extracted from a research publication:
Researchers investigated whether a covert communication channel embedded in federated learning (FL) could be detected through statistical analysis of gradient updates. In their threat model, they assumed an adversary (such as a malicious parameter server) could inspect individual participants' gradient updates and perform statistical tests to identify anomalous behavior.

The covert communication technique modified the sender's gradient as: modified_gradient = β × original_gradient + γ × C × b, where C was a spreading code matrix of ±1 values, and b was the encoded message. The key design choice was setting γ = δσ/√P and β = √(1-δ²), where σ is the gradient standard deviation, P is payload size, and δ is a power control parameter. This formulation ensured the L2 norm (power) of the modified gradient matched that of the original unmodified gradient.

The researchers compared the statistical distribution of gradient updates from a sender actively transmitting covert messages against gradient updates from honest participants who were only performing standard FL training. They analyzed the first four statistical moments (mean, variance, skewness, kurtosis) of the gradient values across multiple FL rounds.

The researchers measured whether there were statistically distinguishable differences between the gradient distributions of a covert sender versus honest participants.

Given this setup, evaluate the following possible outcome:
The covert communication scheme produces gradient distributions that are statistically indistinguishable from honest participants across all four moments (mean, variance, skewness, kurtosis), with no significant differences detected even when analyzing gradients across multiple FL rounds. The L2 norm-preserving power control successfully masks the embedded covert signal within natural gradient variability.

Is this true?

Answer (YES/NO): NO